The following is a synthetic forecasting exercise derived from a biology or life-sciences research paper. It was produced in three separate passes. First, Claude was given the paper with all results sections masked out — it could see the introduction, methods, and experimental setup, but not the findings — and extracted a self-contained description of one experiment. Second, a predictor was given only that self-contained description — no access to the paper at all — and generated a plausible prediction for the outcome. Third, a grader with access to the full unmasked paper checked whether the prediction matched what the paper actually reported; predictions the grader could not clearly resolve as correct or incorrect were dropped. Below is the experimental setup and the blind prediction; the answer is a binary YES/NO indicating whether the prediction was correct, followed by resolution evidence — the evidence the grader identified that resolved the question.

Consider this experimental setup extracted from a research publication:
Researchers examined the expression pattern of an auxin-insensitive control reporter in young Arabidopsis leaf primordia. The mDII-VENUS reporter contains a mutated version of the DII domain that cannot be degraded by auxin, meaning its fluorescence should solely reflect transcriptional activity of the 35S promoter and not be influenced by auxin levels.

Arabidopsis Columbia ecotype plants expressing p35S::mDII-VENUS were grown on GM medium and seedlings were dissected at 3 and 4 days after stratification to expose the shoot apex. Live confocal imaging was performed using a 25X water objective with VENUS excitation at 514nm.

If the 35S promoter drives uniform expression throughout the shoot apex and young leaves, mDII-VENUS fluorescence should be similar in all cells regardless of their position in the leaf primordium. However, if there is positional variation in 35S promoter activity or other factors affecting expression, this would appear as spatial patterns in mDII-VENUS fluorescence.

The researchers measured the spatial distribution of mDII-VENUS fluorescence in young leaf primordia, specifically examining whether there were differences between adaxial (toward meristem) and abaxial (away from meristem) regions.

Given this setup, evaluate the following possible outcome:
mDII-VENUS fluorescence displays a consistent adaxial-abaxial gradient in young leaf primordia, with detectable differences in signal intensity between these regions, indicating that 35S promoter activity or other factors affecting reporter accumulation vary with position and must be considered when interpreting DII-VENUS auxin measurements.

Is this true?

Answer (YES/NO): YES